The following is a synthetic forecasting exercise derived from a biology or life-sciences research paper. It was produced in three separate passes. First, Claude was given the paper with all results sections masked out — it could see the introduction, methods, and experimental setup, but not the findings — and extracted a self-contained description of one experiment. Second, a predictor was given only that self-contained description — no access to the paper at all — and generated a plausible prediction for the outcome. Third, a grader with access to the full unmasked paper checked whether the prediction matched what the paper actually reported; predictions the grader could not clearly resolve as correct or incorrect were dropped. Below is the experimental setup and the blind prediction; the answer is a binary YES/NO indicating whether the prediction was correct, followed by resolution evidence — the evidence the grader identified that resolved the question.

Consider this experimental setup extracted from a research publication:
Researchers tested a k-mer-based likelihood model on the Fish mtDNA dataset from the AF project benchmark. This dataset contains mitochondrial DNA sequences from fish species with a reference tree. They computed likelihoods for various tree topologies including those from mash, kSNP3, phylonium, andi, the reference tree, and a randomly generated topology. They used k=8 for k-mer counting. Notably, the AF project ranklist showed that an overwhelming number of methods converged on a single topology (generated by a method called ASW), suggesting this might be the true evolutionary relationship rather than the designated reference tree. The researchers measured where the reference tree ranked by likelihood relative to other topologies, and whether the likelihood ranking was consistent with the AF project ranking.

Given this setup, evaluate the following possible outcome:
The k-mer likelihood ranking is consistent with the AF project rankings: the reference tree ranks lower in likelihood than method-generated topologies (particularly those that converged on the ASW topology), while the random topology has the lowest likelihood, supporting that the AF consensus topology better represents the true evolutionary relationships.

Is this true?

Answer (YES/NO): YES